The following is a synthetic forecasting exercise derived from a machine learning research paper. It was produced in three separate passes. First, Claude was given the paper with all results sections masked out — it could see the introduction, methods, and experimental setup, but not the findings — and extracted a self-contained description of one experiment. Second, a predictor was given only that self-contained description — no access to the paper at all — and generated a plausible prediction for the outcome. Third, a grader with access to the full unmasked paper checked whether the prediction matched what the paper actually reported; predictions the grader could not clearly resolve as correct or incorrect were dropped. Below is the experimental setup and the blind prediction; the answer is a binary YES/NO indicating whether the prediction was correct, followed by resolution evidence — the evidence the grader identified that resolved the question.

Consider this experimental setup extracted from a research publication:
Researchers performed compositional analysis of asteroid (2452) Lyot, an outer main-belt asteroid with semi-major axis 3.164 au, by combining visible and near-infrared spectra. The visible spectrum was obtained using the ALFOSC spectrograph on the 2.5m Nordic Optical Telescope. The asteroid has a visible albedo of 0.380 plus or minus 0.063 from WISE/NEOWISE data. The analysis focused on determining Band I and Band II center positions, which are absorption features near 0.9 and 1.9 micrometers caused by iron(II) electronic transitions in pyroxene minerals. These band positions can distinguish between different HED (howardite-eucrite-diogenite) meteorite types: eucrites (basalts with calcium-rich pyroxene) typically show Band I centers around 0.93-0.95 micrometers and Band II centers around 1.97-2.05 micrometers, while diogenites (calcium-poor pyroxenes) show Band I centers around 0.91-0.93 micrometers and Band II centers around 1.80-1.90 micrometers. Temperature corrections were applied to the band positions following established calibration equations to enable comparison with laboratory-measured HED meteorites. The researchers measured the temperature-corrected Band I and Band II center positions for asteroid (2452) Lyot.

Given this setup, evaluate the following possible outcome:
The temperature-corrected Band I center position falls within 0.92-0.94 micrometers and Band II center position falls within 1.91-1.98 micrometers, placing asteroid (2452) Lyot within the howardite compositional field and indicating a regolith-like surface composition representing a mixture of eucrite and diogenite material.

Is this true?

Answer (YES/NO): NO